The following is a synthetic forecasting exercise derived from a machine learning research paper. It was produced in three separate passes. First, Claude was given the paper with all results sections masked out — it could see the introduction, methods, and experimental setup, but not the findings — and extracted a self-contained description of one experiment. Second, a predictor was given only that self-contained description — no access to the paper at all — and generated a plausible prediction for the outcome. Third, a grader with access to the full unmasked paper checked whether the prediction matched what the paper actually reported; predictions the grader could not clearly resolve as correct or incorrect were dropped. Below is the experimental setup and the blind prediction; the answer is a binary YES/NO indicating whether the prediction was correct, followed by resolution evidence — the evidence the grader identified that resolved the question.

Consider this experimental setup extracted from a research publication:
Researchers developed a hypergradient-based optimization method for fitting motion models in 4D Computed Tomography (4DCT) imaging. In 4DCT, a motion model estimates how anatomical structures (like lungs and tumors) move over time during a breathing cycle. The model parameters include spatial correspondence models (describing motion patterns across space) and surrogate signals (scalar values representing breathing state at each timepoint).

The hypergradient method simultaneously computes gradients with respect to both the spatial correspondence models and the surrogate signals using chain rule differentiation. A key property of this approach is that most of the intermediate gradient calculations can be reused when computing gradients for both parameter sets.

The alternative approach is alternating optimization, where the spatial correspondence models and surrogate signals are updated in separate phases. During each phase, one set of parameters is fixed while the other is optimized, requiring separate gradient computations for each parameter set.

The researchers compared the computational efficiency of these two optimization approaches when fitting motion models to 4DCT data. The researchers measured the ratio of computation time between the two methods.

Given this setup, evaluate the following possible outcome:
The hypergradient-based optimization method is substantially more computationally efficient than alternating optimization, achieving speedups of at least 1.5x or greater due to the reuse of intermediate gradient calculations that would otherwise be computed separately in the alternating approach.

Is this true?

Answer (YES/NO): YES